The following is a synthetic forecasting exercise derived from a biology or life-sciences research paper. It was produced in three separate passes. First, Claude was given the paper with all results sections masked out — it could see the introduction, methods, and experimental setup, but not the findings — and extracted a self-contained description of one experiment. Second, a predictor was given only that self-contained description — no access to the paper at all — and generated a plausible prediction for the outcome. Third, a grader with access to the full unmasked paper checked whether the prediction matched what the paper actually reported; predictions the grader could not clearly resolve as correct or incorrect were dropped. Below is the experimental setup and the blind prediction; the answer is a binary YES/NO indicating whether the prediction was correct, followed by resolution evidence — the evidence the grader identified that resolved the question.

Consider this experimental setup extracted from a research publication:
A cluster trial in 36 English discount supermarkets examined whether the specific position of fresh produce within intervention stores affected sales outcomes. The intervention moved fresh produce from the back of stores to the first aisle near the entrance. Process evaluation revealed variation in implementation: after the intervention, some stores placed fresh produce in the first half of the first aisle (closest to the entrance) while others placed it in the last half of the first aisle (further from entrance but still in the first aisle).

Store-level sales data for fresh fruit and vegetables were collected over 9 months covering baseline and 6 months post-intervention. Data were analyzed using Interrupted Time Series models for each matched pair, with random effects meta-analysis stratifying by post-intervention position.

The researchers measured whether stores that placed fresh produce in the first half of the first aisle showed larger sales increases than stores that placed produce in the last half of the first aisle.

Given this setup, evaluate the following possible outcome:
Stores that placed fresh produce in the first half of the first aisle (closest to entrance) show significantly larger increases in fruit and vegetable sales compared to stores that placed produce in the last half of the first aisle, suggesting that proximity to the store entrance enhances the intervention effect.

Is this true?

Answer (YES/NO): NO